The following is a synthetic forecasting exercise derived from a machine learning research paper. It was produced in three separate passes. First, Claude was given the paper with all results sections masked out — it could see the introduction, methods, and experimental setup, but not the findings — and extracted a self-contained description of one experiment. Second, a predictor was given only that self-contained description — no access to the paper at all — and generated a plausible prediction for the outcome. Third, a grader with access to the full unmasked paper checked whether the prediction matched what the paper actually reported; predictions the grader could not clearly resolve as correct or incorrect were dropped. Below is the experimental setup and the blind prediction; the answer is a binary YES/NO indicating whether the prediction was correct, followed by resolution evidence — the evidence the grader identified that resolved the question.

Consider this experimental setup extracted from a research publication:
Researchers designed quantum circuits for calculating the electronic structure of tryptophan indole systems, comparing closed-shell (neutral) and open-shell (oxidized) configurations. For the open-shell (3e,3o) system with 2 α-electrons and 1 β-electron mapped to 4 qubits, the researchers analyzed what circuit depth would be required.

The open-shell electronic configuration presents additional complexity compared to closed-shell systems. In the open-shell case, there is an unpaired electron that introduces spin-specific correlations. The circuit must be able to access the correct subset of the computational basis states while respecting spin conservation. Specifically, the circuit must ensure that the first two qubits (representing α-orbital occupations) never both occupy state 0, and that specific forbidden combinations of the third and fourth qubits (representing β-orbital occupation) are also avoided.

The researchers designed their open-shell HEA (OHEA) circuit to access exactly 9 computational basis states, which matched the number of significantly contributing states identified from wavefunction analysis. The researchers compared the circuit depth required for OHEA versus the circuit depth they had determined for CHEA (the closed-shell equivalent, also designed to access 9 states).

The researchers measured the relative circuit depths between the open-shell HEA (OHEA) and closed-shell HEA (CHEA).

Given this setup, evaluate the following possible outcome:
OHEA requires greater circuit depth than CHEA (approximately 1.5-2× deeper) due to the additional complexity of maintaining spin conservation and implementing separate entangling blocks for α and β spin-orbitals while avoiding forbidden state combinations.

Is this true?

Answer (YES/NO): YES